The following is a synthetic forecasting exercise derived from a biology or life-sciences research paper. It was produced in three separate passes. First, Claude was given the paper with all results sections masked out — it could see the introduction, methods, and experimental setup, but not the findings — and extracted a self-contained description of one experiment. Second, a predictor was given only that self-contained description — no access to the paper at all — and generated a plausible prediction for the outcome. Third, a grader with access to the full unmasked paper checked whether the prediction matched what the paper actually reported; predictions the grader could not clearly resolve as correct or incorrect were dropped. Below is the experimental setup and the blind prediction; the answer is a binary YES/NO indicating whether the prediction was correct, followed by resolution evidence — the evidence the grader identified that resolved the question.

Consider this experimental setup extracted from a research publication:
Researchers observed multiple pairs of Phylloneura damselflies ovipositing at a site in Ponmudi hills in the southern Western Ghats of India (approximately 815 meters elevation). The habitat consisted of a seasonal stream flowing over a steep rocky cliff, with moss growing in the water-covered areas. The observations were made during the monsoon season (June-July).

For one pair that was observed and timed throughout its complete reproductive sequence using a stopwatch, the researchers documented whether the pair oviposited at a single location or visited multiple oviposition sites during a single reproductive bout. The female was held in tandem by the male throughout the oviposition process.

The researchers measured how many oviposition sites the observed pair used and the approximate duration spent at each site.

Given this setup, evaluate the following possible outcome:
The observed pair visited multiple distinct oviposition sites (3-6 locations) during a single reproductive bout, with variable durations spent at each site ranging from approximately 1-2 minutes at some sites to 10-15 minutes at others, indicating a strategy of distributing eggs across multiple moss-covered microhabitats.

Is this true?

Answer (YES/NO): NO